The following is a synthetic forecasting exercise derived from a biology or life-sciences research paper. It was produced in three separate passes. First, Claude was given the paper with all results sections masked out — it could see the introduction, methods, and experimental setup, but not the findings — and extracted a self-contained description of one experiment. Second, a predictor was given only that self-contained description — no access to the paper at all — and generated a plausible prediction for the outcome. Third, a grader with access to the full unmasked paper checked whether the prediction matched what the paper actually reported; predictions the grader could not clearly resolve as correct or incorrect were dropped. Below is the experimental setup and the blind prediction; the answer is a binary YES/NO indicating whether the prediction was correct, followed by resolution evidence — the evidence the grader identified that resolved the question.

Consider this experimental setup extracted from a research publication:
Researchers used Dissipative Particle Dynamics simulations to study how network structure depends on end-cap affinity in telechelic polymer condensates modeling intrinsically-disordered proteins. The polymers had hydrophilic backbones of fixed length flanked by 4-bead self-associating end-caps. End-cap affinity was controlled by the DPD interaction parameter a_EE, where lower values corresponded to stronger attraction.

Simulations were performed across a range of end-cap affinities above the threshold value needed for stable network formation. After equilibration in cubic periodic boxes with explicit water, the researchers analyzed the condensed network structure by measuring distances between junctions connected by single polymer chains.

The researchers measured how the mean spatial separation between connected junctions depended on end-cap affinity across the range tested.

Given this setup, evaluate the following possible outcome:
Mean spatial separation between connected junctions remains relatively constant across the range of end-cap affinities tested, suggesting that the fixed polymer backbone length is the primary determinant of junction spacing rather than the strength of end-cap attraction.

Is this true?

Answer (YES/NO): YES